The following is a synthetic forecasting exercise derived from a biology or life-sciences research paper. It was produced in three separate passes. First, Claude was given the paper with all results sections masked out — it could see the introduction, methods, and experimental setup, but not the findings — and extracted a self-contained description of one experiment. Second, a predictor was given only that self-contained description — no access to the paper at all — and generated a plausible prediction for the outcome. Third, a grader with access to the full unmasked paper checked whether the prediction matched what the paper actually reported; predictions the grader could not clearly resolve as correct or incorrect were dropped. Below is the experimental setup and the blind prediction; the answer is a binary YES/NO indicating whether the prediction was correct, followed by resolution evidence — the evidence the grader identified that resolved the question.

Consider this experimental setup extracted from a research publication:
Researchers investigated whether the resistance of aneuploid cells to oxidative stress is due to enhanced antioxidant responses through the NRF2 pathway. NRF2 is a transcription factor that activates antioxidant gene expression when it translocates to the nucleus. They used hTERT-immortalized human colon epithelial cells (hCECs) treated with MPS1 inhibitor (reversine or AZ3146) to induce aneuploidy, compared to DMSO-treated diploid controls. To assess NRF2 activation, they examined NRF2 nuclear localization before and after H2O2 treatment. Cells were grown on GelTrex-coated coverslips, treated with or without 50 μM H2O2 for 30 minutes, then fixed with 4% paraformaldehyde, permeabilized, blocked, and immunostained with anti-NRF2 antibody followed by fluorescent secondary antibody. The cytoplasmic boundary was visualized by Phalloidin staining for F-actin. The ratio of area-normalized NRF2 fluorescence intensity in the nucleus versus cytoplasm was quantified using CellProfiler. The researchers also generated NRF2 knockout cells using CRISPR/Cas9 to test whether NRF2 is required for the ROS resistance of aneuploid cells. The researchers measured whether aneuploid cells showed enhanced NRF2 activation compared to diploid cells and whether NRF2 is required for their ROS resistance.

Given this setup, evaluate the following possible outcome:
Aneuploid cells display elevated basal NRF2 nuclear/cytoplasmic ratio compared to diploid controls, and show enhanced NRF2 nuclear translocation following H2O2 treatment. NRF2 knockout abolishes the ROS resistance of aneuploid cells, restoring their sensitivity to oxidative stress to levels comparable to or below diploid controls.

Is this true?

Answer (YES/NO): NO